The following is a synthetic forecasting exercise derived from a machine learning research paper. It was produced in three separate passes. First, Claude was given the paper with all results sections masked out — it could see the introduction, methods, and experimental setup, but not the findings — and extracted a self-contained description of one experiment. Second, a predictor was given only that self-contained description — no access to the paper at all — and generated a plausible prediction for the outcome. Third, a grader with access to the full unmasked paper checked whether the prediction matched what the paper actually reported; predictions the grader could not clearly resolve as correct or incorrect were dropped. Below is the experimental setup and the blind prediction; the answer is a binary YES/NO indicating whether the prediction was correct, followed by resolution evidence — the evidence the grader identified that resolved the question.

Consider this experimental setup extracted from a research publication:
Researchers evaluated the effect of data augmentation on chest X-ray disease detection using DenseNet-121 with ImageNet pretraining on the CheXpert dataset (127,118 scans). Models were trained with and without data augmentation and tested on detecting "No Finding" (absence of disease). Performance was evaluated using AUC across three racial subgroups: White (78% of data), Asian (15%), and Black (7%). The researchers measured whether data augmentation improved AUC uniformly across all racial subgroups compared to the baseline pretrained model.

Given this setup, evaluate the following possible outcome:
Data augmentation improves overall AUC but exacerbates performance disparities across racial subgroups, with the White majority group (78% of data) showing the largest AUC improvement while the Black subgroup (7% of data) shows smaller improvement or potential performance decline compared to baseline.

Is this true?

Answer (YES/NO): NO